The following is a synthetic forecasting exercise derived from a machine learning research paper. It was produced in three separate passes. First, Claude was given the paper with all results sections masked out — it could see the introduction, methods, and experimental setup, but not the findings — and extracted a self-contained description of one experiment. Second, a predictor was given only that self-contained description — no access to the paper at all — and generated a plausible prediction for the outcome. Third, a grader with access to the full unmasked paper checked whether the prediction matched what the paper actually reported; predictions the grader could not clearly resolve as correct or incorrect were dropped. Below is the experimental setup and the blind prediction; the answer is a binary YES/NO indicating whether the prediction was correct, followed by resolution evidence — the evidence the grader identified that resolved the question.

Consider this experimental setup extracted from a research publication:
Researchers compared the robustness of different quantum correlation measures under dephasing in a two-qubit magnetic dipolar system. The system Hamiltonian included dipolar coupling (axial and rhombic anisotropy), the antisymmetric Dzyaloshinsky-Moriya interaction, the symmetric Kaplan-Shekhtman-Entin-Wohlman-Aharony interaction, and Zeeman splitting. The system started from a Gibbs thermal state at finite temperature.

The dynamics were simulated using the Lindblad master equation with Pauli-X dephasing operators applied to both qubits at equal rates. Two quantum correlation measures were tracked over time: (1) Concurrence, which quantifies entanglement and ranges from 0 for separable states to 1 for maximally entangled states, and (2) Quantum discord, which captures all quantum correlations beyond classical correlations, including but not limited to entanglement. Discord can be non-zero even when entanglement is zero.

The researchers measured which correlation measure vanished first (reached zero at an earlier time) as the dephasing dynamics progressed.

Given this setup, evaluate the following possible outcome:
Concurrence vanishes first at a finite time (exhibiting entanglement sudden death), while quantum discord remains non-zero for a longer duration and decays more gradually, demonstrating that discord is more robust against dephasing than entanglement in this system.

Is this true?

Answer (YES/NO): YES